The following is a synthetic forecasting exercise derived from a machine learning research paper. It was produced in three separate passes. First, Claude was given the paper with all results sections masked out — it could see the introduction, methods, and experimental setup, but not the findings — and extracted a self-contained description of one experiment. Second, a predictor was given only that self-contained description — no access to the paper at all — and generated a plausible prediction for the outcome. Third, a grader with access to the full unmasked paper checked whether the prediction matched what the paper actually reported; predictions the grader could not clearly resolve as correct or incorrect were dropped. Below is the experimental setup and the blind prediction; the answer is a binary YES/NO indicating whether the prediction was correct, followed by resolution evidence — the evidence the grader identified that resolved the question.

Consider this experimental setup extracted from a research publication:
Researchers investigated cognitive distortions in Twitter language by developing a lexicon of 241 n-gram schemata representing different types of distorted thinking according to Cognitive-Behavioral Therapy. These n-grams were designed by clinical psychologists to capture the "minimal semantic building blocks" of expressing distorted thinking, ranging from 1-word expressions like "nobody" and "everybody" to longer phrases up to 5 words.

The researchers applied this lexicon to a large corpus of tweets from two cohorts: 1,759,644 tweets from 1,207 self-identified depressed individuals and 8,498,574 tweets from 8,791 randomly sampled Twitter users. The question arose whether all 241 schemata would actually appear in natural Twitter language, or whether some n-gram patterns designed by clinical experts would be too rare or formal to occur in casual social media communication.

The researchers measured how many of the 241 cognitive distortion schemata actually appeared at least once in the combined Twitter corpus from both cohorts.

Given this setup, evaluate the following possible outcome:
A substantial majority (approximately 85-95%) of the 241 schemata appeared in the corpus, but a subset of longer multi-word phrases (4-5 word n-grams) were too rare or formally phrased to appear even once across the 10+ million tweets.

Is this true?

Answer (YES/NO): NO